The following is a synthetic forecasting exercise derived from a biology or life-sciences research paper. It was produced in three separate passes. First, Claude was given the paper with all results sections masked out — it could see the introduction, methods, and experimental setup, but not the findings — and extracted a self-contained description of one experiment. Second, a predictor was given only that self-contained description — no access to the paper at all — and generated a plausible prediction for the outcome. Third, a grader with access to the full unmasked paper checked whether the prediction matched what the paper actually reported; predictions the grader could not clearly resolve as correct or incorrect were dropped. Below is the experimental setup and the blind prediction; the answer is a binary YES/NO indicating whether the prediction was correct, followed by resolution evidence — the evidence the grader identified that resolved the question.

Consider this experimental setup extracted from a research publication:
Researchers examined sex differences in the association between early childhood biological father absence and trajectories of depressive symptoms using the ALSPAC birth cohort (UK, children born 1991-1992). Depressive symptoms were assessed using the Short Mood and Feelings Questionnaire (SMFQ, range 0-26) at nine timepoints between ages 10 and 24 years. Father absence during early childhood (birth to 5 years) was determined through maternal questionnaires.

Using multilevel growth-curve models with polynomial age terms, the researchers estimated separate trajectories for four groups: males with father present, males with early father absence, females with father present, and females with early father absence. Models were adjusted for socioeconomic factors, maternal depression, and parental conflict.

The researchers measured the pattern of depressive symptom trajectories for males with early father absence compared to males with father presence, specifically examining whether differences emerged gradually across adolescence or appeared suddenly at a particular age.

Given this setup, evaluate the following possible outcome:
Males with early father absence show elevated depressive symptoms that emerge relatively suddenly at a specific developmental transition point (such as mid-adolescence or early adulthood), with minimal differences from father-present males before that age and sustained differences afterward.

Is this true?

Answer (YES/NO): YES